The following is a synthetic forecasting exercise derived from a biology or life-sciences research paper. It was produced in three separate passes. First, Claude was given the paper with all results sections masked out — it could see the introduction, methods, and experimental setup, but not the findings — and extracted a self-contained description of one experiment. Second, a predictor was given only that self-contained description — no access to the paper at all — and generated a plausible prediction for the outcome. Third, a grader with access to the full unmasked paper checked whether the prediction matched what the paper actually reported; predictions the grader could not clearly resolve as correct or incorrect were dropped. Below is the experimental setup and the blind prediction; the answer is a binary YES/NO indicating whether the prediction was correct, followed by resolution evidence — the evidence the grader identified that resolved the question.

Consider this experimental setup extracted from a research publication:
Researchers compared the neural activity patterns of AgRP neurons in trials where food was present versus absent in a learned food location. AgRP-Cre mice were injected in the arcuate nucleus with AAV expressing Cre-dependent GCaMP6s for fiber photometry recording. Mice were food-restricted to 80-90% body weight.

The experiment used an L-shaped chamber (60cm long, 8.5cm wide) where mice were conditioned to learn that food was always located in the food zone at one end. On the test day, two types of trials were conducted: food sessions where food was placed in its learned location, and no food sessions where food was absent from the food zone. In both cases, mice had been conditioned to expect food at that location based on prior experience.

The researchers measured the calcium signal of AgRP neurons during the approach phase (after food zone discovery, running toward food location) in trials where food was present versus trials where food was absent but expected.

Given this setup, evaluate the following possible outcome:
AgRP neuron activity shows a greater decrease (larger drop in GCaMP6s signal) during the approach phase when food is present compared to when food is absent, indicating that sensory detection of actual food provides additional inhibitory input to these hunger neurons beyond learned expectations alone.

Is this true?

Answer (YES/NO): NO